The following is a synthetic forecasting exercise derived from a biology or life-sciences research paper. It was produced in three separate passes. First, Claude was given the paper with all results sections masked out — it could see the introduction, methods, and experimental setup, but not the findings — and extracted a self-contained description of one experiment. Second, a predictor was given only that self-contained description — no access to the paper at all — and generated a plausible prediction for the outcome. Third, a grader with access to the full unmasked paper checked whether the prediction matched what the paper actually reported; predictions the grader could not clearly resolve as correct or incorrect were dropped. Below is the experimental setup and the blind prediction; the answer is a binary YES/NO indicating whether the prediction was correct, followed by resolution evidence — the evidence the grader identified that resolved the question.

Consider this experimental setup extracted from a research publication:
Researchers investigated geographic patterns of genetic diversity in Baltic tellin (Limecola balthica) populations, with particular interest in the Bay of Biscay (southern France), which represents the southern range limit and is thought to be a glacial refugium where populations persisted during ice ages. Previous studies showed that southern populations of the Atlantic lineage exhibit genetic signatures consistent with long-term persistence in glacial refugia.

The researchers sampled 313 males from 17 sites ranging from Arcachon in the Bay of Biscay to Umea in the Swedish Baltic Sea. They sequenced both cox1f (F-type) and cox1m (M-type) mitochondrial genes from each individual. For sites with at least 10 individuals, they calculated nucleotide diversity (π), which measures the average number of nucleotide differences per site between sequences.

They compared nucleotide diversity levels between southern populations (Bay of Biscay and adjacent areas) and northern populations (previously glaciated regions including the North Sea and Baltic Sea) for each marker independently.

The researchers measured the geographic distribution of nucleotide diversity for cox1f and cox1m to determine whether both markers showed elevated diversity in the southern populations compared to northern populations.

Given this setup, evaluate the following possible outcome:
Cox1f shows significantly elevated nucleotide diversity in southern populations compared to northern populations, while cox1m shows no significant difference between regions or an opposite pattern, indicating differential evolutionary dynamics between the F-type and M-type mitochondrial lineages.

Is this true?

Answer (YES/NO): NO